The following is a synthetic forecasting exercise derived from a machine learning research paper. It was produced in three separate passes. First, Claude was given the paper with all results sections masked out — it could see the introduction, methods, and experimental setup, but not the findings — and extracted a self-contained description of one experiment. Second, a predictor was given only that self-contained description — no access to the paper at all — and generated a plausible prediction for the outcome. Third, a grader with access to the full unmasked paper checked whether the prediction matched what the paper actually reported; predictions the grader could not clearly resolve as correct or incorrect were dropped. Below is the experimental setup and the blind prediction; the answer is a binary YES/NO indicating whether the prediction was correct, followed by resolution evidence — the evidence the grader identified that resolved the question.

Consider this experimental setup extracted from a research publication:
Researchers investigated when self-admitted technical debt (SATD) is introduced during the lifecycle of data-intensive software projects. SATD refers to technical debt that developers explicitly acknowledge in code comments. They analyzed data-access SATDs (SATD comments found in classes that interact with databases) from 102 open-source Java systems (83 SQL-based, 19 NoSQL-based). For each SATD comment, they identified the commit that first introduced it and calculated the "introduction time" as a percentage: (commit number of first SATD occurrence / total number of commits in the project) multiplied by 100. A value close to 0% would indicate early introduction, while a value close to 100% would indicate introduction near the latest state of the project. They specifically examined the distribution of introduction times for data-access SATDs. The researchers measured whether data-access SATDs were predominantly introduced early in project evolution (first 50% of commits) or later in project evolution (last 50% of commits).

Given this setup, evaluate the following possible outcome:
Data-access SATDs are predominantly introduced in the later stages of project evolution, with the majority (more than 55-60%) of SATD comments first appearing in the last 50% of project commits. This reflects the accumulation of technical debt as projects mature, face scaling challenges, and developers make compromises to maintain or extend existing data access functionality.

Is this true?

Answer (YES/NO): YES